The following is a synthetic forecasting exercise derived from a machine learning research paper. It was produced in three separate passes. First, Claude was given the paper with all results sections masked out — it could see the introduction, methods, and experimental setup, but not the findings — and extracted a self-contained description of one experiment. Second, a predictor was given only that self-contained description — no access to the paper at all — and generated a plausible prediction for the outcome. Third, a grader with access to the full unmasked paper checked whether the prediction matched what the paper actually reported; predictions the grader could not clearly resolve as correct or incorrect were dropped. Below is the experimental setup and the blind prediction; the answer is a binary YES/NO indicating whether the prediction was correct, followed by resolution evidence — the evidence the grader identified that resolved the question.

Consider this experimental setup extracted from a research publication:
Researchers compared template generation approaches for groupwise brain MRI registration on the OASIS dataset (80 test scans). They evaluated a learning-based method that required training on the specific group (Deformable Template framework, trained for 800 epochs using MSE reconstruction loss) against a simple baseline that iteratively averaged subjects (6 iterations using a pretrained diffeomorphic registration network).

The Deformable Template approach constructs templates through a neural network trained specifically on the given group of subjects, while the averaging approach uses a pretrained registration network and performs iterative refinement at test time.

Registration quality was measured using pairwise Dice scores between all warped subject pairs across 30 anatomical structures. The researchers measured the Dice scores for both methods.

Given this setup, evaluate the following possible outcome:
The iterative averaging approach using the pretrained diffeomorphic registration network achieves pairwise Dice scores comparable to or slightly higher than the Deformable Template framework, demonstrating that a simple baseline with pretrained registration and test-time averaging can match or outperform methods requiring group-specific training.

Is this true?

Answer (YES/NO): YES